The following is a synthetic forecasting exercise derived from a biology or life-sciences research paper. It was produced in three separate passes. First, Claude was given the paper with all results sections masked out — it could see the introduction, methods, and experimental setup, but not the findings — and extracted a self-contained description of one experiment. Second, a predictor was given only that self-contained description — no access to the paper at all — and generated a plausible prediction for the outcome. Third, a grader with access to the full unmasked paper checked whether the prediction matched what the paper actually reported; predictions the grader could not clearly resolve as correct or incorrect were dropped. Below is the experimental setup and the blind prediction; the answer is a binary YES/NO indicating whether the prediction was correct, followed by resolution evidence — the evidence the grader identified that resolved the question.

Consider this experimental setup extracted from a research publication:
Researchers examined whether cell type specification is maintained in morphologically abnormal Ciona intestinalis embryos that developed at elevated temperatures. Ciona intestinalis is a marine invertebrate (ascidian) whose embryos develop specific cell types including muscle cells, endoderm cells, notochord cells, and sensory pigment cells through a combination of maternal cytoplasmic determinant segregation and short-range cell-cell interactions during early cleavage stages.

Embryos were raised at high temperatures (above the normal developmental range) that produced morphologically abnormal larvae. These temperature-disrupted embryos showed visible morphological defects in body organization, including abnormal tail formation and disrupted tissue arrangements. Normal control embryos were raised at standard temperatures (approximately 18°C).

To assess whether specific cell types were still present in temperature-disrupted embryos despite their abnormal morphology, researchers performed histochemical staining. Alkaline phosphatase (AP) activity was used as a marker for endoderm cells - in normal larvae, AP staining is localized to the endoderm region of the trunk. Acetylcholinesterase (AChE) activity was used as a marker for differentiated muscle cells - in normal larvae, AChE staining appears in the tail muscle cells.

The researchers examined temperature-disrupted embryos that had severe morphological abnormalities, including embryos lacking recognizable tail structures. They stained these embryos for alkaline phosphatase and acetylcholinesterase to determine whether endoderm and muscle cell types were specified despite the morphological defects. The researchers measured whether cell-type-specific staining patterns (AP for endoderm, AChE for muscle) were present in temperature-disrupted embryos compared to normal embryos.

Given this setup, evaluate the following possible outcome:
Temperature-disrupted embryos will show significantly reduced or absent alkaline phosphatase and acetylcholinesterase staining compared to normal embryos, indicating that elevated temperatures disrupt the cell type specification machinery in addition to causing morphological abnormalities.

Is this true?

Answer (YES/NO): NO